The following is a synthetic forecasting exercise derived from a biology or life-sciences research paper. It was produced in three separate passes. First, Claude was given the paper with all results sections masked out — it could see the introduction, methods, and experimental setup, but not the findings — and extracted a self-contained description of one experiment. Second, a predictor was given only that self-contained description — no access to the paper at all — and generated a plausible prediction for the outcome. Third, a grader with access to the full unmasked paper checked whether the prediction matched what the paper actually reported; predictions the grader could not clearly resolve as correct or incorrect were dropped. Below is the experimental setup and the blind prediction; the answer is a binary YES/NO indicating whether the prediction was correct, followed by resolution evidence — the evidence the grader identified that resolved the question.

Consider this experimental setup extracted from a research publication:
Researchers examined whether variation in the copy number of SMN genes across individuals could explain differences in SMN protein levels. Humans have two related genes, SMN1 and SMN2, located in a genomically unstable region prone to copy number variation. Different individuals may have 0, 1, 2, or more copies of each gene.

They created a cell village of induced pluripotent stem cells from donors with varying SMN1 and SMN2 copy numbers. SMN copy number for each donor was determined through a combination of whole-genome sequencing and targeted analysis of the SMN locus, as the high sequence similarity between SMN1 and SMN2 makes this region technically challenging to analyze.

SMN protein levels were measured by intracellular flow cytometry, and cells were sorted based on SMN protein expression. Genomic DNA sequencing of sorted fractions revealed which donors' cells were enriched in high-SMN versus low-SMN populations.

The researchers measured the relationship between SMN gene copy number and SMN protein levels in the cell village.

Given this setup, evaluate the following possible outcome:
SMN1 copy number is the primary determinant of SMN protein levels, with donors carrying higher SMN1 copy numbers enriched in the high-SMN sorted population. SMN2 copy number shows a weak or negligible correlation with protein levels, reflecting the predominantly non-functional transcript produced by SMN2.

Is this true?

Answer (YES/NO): NO